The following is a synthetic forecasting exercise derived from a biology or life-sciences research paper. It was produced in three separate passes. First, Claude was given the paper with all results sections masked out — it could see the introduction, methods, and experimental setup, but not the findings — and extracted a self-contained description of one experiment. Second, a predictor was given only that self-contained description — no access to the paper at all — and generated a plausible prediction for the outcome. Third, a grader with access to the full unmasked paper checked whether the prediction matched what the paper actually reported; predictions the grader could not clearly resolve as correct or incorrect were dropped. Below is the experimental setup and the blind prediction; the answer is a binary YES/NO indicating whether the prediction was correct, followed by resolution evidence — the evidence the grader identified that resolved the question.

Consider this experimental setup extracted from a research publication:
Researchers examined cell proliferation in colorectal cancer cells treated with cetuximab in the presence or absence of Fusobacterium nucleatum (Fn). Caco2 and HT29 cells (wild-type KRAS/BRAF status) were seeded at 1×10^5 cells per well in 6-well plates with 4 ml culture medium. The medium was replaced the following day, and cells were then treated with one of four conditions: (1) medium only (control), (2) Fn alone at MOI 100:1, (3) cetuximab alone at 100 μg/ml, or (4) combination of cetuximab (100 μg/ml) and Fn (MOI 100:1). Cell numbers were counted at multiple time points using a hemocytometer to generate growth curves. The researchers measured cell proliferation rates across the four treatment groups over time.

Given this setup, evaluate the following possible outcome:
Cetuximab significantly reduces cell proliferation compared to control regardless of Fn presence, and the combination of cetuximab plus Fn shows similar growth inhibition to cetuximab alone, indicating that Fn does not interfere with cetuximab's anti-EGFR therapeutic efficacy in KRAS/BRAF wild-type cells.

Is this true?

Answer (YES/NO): NO